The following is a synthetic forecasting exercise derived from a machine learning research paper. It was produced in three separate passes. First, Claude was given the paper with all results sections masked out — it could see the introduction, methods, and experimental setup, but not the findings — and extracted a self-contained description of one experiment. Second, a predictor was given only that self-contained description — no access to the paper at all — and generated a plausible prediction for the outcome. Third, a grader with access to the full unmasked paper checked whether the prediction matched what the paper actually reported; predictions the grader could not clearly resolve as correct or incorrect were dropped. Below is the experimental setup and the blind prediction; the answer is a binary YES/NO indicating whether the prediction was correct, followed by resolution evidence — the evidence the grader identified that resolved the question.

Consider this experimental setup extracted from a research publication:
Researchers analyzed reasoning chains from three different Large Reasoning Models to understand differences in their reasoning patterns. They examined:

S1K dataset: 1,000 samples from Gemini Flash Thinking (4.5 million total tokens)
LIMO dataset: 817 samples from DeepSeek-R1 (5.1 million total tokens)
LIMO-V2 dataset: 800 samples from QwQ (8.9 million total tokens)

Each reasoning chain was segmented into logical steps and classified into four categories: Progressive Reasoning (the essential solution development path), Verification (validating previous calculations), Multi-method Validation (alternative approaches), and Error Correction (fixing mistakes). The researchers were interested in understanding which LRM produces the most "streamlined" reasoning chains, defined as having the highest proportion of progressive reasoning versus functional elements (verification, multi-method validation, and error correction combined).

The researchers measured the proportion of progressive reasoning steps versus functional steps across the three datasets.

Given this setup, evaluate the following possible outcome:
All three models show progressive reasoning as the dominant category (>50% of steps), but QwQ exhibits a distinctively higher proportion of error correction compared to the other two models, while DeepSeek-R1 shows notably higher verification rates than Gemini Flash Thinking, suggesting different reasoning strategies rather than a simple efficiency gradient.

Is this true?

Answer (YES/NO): NO